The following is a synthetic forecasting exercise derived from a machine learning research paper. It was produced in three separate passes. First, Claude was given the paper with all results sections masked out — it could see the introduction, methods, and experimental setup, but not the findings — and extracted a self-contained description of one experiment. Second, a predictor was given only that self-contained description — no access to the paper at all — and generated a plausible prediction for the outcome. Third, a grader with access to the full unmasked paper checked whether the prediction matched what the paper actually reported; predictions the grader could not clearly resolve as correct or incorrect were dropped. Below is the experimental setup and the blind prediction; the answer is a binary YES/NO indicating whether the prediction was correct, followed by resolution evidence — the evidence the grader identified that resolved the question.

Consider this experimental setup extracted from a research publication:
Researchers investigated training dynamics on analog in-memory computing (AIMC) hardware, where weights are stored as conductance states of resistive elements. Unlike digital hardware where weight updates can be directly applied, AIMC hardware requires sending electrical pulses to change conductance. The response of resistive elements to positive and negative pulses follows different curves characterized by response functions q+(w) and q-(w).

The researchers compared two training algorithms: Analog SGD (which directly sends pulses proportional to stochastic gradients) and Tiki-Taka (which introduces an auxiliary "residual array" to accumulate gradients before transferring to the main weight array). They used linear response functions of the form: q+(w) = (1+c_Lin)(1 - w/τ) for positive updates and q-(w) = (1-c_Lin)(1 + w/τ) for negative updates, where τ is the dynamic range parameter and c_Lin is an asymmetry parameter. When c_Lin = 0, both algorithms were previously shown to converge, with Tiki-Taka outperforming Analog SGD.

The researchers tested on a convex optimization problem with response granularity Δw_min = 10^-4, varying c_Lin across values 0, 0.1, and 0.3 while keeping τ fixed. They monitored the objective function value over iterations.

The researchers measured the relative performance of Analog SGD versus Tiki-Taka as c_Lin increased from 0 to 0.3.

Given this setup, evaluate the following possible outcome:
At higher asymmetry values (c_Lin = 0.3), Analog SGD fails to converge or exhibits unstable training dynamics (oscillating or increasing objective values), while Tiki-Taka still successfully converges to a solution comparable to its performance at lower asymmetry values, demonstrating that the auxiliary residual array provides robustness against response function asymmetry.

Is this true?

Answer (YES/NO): NO